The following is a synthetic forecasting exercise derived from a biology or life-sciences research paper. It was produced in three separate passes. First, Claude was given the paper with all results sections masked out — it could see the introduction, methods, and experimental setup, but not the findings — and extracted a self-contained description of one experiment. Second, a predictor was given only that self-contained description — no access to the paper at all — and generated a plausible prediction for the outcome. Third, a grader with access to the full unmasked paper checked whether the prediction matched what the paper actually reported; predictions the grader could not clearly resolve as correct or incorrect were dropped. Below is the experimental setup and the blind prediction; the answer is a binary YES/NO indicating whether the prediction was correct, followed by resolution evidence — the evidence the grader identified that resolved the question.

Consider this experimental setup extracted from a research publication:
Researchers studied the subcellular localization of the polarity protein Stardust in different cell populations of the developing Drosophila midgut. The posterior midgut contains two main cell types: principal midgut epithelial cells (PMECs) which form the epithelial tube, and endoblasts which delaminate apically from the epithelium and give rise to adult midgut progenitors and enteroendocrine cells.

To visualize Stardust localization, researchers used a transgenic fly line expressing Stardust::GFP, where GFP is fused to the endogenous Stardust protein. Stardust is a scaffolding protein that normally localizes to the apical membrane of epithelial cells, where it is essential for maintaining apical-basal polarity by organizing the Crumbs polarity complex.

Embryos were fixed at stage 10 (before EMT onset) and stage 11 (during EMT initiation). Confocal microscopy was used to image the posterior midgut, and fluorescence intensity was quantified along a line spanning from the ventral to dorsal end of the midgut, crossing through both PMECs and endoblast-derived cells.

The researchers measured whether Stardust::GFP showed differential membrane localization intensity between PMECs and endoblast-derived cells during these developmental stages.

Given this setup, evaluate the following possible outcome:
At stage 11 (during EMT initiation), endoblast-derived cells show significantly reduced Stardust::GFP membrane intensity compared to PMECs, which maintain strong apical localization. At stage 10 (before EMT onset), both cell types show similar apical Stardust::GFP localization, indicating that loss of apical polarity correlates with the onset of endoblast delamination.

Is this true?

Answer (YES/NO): NO